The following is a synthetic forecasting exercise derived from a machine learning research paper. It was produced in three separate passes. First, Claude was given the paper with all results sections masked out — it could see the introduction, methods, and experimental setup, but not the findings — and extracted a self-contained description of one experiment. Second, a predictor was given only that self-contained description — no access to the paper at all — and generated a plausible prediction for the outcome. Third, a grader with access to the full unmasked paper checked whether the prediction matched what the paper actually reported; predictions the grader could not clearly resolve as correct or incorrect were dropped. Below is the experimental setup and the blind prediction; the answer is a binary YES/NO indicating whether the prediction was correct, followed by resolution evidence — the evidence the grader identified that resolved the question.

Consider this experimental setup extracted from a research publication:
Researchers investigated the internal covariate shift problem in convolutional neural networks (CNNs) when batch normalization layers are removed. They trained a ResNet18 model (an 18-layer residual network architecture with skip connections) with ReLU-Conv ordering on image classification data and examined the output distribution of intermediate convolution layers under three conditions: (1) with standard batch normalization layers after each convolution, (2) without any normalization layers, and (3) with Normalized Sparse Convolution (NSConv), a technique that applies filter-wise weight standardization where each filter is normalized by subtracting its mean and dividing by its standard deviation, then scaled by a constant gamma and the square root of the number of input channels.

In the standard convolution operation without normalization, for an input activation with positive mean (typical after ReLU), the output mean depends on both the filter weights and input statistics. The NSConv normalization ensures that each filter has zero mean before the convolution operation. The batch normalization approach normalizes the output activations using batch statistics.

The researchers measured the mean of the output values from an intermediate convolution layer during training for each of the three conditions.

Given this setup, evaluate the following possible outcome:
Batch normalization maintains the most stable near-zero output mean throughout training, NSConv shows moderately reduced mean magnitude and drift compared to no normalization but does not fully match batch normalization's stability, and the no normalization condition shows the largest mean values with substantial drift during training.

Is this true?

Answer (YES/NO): NO